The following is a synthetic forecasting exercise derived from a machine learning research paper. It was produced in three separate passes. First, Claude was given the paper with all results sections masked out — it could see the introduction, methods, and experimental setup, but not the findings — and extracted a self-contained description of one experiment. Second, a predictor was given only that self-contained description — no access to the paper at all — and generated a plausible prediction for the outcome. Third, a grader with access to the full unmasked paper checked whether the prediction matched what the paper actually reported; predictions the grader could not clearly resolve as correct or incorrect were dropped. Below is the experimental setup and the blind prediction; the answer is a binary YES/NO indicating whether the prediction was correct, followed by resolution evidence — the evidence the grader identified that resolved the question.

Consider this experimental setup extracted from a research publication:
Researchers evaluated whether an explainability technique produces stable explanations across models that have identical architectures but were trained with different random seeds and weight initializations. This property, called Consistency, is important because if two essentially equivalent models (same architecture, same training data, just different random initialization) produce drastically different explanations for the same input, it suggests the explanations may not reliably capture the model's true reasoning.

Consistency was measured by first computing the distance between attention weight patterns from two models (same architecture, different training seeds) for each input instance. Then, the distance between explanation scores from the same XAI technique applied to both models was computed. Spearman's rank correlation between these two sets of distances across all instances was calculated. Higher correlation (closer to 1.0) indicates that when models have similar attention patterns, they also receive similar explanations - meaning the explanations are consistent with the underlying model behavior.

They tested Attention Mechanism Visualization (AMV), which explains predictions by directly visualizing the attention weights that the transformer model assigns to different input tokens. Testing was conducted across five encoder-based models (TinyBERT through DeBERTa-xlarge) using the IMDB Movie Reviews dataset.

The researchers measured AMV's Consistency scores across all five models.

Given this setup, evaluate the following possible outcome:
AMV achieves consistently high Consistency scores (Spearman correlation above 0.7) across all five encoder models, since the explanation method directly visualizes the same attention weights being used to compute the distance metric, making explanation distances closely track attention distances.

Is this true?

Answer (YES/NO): YES